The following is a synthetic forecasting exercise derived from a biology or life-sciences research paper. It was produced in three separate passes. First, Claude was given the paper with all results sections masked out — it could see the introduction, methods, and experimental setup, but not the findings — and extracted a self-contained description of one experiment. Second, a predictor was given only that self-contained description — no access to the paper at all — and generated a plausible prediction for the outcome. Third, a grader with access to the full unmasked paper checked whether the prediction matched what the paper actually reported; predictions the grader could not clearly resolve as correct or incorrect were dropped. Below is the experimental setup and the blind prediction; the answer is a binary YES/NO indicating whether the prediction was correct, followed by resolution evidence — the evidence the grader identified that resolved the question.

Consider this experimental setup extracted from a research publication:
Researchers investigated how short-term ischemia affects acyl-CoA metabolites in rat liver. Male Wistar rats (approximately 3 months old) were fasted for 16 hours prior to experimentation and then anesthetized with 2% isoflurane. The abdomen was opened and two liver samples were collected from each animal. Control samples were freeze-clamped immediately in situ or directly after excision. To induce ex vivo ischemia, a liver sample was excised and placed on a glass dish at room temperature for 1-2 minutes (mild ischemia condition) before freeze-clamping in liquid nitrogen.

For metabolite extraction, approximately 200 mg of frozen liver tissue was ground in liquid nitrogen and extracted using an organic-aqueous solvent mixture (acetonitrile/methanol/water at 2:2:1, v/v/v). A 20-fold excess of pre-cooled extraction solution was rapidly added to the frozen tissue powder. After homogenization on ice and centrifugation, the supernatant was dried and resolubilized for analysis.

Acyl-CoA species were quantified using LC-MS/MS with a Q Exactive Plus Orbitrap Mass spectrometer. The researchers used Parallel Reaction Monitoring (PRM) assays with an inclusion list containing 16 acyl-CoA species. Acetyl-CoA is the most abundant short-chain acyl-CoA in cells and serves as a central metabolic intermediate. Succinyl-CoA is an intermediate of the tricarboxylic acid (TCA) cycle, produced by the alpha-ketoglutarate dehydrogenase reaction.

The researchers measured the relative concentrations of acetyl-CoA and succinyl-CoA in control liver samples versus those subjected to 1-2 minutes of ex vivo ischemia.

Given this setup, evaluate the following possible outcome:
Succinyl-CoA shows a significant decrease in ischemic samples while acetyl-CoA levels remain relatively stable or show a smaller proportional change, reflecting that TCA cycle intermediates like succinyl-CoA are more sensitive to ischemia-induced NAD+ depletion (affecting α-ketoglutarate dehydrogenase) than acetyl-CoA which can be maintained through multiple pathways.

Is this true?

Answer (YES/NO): YES